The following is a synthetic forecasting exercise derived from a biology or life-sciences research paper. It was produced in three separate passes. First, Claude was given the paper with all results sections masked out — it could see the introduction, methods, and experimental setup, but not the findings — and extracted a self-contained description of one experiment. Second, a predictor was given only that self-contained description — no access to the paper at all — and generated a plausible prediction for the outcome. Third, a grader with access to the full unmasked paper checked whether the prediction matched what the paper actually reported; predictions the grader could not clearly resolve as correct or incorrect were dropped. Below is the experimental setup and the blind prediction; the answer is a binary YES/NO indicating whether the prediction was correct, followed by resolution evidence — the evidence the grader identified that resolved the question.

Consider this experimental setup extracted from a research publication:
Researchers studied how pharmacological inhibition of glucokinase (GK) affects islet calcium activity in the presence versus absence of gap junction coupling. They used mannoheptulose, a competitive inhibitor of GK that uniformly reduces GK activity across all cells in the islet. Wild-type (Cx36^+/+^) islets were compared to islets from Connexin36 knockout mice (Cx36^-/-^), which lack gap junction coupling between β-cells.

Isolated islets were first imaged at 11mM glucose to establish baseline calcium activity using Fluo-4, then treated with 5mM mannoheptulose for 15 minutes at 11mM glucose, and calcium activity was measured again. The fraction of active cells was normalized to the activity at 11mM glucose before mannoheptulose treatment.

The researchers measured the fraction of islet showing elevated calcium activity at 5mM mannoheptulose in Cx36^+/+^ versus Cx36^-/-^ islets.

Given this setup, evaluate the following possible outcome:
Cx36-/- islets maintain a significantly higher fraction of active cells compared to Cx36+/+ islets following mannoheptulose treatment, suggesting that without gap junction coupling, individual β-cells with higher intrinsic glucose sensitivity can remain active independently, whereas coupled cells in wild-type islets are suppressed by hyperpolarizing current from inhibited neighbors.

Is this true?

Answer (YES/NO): YES